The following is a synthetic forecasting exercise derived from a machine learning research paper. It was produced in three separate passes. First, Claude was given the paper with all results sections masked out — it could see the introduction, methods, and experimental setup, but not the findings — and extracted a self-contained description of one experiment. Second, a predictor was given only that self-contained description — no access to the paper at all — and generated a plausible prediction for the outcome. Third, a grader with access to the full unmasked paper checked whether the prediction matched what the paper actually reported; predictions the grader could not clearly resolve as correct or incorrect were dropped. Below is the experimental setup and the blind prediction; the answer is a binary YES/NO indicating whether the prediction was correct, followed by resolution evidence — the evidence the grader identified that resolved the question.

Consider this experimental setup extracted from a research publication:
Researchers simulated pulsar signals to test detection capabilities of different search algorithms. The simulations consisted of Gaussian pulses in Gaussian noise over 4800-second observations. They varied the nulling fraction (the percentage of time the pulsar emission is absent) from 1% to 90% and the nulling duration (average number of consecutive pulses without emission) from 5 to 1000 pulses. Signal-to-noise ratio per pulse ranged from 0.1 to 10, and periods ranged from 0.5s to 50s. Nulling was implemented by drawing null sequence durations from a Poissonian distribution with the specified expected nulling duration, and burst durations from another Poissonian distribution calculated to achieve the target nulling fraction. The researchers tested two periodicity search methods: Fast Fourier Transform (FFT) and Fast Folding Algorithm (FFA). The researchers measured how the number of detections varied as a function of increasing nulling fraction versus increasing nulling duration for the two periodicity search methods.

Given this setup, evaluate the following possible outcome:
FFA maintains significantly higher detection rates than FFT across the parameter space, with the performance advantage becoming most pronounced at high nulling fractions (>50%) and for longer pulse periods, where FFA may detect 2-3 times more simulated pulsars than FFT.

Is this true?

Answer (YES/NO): NO